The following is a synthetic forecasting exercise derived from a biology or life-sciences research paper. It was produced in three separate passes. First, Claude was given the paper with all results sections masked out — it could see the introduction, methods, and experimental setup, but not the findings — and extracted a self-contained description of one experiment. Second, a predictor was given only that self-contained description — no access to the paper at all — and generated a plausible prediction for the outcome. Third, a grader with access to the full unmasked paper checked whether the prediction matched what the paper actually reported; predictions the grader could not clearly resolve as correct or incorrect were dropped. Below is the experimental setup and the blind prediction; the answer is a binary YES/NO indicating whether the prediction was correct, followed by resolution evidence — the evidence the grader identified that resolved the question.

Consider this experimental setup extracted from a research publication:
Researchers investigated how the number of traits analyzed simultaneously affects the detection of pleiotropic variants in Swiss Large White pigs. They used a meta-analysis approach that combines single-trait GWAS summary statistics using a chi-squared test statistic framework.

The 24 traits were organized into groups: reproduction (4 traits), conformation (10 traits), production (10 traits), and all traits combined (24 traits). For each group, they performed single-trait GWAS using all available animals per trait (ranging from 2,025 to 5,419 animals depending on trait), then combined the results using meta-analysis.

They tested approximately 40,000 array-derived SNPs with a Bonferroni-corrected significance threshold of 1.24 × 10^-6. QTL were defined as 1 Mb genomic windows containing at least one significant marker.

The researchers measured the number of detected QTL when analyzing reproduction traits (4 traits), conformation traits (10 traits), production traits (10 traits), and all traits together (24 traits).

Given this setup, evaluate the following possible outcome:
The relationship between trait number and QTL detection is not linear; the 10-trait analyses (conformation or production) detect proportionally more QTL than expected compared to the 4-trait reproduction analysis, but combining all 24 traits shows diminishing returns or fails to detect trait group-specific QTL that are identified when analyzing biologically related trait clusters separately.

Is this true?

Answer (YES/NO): YES